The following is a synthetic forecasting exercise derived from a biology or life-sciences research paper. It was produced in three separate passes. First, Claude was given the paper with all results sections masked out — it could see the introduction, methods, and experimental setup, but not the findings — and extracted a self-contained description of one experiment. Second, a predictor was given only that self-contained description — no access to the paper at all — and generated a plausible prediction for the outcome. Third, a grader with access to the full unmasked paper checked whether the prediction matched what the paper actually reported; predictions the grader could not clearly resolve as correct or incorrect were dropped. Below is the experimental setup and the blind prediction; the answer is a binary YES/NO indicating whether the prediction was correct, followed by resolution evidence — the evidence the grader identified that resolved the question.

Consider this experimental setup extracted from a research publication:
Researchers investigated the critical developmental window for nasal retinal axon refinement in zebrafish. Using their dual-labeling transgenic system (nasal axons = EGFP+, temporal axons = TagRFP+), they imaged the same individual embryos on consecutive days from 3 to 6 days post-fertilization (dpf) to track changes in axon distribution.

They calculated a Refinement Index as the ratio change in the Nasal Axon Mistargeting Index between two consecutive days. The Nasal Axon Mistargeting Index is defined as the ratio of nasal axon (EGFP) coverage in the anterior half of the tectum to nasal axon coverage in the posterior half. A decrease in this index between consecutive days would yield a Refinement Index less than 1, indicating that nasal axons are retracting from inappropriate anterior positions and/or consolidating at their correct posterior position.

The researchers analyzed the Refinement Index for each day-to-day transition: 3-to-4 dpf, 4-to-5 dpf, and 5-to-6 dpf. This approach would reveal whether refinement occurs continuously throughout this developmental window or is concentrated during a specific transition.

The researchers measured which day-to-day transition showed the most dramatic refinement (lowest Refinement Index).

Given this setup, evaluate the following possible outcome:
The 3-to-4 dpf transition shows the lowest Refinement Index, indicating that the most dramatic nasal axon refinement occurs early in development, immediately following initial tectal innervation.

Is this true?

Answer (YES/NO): NO